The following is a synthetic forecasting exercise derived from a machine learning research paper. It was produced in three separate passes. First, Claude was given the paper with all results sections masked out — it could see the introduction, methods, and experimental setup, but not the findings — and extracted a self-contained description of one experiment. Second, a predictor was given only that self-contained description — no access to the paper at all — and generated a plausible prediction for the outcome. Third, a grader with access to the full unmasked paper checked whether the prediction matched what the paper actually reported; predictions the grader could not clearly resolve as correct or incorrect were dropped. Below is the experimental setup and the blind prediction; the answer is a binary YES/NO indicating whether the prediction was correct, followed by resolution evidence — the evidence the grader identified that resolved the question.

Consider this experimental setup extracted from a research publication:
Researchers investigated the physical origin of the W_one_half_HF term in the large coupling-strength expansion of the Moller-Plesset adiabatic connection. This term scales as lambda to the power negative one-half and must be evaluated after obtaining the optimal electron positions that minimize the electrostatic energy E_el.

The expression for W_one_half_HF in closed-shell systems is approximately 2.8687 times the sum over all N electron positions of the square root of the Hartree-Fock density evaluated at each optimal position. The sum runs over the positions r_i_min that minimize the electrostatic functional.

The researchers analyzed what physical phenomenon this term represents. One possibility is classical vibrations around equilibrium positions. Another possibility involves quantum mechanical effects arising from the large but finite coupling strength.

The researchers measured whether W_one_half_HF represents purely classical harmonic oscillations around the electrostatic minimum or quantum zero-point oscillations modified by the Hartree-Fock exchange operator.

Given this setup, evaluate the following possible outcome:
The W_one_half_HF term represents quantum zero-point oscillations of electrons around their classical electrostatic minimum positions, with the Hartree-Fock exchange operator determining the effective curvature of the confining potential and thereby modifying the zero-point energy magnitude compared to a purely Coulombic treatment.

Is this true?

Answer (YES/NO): YES